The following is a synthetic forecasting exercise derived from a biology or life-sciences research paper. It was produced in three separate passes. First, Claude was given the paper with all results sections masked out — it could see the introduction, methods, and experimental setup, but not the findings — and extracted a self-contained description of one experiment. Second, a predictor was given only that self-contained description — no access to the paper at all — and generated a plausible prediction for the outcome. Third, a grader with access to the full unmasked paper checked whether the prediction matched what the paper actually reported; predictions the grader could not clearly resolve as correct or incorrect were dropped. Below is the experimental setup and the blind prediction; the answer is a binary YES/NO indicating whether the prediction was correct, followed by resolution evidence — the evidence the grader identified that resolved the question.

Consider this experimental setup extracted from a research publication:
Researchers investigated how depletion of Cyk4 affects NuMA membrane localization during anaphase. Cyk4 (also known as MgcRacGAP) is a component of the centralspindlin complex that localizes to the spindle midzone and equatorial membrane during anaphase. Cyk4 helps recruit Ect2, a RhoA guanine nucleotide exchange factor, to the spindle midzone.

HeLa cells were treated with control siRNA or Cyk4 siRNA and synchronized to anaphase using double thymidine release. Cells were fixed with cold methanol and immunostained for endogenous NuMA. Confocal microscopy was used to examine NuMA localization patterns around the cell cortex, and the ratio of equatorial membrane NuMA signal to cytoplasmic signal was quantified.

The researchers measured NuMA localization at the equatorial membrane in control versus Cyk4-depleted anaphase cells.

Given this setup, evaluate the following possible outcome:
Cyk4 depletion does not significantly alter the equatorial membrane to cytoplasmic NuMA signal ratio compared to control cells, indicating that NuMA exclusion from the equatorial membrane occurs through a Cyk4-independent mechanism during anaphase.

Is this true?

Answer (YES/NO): NO